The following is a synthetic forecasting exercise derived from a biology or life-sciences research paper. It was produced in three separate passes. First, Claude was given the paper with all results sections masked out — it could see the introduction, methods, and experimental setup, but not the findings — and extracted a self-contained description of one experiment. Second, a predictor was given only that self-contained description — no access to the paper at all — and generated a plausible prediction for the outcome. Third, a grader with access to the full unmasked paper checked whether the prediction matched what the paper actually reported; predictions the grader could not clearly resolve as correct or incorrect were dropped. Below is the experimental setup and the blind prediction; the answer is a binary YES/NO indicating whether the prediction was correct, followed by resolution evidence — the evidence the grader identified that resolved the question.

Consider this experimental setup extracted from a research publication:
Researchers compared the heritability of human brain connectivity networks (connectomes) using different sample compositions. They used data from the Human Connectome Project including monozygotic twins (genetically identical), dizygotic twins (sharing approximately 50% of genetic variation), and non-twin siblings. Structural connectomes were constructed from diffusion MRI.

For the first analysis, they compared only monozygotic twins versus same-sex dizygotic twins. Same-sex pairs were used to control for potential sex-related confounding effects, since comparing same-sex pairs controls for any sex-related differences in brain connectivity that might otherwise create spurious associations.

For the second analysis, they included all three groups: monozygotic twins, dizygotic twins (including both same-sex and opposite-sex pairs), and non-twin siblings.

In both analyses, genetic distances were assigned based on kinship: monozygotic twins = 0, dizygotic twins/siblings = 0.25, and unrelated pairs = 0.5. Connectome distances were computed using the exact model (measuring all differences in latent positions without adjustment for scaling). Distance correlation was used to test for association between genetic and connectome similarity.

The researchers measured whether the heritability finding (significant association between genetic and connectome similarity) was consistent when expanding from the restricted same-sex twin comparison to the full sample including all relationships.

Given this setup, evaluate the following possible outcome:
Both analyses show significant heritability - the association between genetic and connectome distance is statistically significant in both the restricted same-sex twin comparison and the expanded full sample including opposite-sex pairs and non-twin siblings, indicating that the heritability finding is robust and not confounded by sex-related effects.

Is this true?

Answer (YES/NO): YES